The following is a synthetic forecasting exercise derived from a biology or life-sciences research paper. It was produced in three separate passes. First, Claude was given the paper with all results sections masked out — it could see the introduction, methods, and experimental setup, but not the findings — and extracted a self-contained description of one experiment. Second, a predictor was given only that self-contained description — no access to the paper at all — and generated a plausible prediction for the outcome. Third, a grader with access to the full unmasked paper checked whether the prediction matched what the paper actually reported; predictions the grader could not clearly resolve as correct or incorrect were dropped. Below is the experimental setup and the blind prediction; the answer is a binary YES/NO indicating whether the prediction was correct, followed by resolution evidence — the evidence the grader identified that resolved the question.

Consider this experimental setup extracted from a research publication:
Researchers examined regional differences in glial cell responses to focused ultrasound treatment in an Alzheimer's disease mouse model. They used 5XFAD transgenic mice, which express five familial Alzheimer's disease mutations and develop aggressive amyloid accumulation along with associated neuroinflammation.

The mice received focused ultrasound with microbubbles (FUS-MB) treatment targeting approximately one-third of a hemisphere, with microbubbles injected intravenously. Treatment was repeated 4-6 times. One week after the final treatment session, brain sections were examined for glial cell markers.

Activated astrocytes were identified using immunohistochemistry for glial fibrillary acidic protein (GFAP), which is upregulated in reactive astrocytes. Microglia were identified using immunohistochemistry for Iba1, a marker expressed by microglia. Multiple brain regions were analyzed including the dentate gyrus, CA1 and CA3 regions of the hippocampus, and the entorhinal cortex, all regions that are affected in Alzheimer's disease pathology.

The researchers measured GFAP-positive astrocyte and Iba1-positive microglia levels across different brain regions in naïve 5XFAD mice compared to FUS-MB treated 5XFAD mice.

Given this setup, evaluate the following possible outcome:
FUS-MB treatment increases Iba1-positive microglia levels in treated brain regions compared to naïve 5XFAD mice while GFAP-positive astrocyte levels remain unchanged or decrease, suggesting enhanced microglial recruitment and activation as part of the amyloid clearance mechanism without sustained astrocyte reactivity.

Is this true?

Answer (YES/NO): NO